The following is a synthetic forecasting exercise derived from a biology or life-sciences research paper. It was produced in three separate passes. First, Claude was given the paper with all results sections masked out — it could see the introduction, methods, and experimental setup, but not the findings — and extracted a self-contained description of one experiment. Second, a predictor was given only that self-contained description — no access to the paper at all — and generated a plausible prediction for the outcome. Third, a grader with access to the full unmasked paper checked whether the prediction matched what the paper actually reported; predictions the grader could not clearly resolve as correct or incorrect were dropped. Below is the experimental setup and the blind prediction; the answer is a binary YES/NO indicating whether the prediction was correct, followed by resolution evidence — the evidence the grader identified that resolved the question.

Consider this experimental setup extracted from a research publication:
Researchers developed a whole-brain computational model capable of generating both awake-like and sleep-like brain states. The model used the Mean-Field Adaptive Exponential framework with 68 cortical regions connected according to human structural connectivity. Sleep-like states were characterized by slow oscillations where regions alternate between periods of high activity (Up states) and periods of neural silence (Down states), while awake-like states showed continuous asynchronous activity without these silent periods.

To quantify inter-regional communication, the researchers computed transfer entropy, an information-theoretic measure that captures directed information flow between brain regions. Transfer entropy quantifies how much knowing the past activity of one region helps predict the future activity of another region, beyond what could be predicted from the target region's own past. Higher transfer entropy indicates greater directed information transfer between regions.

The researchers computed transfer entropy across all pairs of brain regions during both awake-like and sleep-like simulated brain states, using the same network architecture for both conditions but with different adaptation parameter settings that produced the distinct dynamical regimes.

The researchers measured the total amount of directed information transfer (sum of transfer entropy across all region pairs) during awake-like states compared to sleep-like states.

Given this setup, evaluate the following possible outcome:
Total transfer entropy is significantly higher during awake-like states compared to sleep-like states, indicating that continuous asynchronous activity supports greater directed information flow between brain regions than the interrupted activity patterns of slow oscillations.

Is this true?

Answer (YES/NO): YES